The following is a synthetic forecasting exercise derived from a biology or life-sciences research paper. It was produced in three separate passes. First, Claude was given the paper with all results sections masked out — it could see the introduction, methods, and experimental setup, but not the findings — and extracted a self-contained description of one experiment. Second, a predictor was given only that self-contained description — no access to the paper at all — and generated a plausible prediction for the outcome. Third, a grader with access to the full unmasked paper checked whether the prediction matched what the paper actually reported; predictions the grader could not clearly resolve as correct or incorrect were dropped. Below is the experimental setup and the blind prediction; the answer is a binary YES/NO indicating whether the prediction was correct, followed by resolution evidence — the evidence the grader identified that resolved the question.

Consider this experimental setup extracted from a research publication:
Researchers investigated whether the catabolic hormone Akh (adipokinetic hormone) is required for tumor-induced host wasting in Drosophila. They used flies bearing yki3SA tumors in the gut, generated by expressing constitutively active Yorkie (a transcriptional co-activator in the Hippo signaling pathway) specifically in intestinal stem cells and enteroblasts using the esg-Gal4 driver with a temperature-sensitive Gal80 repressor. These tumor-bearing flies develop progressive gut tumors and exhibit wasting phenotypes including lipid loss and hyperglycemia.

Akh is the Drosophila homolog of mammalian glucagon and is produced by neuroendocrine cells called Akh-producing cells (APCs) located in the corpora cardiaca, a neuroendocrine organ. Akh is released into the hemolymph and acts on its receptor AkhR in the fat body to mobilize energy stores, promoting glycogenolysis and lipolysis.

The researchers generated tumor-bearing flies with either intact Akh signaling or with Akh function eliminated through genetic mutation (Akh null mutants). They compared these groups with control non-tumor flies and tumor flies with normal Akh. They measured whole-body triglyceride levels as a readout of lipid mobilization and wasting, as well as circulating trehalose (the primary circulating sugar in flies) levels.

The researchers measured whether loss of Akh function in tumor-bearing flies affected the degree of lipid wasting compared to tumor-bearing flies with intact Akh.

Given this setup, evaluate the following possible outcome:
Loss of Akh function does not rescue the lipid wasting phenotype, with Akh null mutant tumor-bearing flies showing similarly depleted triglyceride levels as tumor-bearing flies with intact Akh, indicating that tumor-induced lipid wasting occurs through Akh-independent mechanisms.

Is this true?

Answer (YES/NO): NO